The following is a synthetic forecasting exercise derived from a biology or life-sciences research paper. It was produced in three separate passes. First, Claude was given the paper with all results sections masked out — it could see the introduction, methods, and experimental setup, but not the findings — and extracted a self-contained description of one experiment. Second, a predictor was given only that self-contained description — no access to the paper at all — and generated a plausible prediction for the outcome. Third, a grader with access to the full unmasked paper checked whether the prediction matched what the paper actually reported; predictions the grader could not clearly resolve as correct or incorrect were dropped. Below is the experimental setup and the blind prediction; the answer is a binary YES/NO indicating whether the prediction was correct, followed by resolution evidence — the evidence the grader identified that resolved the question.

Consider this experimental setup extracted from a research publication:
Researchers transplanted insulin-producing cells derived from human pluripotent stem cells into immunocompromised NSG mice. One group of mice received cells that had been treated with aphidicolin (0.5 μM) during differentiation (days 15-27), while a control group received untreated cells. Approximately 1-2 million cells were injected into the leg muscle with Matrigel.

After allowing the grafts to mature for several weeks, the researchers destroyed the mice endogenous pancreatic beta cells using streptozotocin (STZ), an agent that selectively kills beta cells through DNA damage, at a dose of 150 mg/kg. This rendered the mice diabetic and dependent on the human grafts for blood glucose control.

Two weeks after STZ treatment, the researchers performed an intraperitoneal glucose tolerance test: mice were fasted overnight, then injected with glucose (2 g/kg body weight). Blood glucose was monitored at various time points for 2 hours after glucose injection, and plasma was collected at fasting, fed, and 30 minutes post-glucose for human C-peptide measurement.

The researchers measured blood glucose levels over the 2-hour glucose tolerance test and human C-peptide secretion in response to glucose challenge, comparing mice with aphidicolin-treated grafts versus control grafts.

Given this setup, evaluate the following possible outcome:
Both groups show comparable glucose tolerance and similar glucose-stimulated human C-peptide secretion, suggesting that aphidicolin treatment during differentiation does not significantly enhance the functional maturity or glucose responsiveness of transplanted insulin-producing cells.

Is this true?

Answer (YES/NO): NO